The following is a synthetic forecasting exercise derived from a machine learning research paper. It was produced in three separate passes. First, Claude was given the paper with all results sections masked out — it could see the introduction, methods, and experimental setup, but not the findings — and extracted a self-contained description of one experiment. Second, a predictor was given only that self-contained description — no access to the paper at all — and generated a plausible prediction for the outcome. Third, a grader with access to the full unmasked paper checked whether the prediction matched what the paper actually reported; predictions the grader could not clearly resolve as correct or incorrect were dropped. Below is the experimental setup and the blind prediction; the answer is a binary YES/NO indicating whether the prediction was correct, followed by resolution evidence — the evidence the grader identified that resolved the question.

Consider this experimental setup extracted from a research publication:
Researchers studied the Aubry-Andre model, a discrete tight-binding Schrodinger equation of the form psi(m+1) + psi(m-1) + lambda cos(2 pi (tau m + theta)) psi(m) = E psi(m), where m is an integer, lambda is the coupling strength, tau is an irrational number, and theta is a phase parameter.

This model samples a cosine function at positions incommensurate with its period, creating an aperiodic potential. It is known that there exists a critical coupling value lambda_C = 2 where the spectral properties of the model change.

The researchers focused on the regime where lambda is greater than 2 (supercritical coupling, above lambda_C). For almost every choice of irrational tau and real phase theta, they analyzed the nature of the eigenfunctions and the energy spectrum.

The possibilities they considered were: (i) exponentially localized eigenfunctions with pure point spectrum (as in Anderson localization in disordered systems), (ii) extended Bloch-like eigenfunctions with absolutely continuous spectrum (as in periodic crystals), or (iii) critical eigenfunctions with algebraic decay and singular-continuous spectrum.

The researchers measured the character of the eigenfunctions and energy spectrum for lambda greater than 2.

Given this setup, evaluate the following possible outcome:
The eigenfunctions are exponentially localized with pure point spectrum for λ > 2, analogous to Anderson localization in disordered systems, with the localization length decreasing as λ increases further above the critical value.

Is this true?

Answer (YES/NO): YES